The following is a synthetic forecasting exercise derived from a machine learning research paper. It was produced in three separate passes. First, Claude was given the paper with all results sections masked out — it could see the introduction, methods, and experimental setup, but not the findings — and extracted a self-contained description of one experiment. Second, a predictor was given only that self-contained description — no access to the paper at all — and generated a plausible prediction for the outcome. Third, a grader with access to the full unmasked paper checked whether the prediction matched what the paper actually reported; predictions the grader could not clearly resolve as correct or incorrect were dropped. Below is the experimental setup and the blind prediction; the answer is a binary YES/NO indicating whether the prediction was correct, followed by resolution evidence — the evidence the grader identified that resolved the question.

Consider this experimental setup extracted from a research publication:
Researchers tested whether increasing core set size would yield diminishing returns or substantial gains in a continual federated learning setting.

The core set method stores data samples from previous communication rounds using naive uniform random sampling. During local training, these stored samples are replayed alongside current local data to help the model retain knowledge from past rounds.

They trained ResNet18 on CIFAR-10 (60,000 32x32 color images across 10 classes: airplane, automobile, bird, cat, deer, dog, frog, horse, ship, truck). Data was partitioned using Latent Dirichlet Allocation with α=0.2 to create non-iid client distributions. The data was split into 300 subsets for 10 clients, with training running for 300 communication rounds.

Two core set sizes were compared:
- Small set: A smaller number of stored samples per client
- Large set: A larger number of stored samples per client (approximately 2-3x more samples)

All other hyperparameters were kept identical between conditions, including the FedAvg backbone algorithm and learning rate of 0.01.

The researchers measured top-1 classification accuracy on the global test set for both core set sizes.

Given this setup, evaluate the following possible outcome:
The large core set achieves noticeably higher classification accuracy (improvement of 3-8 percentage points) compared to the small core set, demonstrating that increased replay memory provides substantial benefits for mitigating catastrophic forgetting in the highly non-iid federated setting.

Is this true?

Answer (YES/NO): NO